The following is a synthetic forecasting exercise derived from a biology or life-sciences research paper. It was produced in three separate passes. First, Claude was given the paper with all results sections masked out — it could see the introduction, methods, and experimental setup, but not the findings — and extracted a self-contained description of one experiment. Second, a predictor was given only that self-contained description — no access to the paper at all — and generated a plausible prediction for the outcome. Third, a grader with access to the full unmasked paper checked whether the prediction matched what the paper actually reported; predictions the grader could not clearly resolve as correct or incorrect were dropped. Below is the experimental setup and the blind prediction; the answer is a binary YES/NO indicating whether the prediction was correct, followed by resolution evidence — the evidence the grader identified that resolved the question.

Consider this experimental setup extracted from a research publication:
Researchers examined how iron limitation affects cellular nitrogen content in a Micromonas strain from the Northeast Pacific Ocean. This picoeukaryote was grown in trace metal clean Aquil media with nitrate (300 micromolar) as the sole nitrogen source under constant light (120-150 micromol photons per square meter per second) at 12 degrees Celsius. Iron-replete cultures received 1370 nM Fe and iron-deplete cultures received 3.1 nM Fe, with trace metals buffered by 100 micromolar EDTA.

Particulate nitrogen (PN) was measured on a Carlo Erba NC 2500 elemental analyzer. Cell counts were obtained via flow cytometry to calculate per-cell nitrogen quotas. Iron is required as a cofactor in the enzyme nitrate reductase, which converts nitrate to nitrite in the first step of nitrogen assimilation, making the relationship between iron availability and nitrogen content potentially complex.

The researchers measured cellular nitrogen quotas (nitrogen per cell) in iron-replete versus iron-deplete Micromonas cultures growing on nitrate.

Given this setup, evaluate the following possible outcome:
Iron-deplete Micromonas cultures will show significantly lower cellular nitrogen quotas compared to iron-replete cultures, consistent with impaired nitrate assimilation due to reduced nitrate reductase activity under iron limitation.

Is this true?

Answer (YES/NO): YES